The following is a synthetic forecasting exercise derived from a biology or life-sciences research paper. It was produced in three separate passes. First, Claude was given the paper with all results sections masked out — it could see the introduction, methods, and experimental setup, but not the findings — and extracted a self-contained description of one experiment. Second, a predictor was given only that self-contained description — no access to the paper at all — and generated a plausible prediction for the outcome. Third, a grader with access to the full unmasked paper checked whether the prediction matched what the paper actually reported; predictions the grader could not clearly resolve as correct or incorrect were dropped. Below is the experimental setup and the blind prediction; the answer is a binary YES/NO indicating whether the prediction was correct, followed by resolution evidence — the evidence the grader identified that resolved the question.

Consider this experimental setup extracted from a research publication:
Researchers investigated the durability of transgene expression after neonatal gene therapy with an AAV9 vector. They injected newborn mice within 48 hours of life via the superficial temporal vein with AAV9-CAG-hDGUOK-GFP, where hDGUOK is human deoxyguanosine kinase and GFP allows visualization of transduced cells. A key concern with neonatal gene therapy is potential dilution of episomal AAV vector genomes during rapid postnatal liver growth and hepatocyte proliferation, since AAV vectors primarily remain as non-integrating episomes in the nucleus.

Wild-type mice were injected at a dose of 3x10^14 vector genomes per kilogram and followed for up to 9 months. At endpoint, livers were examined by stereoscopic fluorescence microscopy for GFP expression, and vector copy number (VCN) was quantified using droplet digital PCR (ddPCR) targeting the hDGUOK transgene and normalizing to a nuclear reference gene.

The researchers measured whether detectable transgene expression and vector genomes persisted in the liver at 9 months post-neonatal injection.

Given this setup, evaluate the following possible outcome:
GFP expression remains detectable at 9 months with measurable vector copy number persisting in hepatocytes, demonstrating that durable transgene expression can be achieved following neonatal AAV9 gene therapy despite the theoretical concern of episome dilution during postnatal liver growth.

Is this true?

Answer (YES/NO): YES